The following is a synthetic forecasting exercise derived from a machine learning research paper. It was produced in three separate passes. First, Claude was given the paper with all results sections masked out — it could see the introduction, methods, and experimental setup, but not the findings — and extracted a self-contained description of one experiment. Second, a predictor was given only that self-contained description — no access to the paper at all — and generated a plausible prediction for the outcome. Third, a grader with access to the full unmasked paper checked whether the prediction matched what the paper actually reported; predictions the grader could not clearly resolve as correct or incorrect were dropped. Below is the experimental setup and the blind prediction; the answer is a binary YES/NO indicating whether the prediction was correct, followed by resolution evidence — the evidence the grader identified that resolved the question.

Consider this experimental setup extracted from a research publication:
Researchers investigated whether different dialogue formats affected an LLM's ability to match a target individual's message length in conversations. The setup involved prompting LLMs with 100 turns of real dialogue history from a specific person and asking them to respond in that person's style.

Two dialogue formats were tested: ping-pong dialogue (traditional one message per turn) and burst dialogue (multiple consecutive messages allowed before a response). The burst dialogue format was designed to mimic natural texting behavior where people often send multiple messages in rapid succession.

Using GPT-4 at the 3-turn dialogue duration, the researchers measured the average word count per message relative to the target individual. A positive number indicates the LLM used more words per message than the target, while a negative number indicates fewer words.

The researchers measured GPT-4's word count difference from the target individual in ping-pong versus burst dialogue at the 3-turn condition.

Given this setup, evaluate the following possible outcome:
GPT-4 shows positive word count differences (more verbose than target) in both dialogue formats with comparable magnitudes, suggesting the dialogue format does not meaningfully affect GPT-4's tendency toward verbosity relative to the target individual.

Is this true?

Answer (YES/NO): NO